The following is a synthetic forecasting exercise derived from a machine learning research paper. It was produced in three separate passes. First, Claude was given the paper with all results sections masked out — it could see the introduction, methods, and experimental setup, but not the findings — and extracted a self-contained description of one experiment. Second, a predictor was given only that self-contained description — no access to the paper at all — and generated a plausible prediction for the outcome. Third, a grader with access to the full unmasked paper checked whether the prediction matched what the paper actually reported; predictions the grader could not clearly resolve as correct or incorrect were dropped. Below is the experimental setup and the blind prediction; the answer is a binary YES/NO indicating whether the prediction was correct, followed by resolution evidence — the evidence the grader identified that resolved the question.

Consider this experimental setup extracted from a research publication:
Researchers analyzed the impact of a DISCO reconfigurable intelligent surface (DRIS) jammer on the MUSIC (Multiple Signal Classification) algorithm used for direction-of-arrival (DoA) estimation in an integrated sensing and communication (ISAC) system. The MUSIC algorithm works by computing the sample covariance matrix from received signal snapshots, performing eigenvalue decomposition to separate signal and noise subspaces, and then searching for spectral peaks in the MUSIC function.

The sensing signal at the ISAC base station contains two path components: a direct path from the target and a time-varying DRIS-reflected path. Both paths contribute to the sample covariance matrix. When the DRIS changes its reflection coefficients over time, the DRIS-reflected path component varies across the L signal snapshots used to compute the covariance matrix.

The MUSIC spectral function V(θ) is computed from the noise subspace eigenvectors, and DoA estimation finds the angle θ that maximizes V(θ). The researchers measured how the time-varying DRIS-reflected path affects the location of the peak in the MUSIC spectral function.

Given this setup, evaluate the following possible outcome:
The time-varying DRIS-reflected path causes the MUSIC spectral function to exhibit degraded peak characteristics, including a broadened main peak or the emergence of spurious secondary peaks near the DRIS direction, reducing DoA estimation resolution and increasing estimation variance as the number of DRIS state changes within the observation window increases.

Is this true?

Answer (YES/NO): NO